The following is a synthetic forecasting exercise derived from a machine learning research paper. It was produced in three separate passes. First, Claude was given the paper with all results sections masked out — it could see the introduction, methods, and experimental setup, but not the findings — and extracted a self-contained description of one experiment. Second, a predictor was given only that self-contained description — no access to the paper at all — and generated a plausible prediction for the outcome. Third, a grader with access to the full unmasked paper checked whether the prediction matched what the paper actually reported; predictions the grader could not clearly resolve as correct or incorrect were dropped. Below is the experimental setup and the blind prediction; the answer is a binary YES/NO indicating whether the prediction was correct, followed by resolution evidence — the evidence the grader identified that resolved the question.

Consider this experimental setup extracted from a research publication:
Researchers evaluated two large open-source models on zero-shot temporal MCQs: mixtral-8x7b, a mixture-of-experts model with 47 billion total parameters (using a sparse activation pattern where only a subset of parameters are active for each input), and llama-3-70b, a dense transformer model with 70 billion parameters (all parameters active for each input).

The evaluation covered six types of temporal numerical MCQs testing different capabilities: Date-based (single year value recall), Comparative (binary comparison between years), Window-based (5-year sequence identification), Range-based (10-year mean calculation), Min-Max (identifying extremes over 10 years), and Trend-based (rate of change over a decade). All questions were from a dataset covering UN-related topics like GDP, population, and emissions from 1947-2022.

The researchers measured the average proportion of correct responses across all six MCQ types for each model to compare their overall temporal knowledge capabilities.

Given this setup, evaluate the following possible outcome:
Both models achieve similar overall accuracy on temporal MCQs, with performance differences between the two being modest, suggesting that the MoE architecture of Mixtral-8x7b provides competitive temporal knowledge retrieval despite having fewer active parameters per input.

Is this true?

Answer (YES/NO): NO